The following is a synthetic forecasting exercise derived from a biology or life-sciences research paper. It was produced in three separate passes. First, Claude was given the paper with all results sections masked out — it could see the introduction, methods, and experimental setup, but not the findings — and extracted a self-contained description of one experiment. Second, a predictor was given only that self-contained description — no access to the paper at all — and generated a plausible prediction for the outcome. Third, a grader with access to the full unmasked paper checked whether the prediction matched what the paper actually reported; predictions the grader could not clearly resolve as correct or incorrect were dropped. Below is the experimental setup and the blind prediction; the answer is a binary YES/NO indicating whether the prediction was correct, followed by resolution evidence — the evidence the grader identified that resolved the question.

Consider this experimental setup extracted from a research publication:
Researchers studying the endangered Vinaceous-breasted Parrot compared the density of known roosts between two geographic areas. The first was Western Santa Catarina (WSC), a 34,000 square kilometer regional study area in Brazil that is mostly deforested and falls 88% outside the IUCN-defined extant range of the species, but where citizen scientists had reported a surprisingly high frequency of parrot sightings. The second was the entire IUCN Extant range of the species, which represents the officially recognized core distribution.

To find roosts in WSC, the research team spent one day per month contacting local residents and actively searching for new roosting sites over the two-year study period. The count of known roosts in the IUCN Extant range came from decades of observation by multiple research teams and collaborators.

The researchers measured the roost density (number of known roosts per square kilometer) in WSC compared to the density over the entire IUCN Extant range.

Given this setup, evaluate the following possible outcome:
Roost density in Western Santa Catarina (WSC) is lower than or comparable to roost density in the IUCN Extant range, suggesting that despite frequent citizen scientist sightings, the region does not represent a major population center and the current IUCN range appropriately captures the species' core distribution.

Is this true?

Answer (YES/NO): NO